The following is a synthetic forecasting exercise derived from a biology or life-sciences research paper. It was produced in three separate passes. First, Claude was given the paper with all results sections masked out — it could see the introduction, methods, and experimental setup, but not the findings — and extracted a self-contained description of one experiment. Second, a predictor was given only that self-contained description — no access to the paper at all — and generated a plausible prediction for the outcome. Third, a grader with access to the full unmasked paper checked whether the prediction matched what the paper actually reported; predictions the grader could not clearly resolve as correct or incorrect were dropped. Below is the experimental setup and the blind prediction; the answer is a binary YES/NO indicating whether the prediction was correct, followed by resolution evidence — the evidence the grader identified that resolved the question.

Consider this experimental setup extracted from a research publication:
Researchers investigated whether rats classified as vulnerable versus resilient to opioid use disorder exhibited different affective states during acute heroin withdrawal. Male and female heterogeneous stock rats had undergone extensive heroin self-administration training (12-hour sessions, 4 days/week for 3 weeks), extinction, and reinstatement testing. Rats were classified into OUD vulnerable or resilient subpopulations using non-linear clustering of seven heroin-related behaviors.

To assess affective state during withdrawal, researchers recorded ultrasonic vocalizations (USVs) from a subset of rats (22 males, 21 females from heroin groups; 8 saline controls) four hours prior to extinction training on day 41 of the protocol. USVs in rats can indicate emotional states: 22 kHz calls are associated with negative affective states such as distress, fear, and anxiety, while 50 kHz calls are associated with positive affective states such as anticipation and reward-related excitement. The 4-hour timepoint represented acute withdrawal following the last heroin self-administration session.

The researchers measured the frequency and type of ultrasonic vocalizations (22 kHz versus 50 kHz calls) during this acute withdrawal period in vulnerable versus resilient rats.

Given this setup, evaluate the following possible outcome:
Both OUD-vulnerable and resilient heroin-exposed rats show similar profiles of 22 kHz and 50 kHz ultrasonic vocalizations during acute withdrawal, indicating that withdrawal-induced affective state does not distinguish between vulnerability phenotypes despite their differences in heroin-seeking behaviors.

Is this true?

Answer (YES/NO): NO